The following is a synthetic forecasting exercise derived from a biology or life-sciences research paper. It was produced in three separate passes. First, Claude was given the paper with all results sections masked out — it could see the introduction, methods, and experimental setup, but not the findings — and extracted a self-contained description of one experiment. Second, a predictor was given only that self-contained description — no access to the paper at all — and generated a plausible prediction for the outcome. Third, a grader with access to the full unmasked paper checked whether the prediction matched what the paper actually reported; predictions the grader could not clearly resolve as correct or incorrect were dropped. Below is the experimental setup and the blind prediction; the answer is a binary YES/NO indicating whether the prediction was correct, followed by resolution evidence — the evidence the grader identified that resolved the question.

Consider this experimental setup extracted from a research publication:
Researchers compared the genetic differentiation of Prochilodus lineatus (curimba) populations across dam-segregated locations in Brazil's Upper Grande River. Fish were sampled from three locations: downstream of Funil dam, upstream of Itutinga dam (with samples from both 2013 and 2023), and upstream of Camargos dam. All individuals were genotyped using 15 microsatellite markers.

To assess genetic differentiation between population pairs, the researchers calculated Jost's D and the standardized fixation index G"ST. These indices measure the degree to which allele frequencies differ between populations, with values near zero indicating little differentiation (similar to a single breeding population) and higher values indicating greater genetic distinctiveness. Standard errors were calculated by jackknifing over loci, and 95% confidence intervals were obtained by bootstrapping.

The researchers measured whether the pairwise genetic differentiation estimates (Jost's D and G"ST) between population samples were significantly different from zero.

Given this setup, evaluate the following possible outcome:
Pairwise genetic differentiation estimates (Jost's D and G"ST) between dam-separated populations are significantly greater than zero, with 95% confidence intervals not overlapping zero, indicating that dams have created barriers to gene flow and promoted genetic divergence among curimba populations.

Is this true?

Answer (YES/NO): NO